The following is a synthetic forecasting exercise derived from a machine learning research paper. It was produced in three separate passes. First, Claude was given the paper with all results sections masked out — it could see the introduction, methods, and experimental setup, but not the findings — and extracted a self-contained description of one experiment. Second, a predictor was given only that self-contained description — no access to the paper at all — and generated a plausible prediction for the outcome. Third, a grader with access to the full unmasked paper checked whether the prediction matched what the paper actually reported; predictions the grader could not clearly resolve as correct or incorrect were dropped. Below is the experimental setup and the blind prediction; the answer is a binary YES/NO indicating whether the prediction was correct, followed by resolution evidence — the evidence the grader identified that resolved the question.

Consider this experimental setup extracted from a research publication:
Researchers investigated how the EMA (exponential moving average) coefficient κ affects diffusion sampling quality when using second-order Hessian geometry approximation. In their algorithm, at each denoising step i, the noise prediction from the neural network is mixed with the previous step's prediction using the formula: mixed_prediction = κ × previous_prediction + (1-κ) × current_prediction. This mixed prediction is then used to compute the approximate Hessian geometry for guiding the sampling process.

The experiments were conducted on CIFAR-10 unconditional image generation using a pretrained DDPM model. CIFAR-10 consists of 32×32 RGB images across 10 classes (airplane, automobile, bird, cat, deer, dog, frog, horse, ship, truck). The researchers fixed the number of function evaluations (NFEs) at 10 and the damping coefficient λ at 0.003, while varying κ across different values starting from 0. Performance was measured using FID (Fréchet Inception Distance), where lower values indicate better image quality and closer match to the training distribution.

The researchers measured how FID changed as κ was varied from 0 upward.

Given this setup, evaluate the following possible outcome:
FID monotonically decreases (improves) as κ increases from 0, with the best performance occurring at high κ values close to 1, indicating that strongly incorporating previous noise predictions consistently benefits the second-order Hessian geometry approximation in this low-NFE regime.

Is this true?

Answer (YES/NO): NO